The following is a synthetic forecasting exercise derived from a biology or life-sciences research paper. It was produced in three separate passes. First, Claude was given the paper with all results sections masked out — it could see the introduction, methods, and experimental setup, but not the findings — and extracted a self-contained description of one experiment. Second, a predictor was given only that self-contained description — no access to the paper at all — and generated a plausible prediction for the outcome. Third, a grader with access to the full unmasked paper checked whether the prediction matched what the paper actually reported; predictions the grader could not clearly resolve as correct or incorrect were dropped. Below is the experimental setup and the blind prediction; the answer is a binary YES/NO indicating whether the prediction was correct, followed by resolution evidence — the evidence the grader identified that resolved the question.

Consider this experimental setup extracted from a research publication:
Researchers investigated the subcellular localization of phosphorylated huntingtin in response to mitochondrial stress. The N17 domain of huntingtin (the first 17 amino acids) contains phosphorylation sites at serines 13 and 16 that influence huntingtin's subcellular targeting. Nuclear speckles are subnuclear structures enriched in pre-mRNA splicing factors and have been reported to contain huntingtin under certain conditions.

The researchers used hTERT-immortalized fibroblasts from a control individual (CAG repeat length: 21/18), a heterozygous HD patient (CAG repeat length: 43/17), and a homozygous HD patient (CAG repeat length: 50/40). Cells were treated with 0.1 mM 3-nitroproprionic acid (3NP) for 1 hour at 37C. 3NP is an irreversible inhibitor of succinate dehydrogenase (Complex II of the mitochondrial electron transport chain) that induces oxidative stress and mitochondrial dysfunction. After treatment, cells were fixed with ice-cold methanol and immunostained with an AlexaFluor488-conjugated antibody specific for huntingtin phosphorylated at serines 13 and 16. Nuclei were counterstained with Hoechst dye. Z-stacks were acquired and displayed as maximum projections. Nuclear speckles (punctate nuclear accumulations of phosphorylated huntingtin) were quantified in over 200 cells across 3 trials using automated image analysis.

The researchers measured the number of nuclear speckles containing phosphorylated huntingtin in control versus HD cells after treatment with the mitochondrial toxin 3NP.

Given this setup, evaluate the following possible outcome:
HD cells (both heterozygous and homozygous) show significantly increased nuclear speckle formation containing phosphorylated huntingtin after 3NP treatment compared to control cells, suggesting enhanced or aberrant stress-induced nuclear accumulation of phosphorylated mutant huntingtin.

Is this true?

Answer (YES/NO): NO